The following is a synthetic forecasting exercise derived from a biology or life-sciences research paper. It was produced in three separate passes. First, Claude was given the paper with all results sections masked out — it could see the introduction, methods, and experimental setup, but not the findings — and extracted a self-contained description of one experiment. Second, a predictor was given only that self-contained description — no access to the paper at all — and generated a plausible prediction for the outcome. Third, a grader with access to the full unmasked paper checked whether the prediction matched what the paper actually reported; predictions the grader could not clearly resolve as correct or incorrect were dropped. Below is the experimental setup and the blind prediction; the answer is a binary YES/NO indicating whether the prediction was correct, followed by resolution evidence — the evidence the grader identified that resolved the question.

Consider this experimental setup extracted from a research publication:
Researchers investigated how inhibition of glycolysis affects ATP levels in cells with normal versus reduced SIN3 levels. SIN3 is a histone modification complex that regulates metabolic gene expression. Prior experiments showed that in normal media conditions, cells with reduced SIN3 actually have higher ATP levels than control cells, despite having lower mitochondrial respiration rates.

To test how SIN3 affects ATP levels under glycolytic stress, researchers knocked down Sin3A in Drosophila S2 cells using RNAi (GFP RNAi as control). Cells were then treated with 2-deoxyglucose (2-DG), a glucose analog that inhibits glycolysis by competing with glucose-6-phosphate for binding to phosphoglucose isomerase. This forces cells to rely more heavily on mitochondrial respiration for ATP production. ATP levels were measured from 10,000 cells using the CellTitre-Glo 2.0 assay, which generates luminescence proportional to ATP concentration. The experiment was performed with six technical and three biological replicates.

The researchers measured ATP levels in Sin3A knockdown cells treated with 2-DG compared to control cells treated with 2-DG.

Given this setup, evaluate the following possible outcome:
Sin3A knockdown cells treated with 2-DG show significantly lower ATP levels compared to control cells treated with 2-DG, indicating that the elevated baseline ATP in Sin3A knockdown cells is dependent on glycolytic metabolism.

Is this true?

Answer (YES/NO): NO